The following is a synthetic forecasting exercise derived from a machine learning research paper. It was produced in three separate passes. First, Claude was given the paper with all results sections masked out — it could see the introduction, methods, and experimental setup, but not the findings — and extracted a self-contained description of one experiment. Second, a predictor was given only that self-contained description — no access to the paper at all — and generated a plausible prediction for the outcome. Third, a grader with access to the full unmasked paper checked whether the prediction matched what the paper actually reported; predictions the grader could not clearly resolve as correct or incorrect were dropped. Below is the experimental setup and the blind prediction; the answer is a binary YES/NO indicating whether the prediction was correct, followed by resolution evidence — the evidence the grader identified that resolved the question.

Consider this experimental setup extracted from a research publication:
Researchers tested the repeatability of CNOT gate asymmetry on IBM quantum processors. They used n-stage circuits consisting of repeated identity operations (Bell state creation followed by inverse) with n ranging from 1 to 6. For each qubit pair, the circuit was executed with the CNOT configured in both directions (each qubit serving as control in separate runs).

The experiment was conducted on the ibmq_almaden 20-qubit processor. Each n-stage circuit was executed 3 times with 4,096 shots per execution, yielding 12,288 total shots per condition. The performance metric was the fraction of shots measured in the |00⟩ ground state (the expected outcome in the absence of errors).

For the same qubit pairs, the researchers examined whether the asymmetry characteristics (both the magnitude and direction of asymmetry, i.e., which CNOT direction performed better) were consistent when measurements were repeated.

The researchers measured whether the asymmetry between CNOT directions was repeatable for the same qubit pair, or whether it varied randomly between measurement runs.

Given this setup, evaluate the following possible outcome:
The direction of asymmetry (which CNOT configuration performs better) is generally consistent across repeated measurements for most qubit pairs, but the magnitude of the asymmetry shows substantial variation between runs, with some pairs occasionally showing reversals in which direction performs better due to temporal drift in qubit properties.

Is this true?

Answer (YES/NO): NO